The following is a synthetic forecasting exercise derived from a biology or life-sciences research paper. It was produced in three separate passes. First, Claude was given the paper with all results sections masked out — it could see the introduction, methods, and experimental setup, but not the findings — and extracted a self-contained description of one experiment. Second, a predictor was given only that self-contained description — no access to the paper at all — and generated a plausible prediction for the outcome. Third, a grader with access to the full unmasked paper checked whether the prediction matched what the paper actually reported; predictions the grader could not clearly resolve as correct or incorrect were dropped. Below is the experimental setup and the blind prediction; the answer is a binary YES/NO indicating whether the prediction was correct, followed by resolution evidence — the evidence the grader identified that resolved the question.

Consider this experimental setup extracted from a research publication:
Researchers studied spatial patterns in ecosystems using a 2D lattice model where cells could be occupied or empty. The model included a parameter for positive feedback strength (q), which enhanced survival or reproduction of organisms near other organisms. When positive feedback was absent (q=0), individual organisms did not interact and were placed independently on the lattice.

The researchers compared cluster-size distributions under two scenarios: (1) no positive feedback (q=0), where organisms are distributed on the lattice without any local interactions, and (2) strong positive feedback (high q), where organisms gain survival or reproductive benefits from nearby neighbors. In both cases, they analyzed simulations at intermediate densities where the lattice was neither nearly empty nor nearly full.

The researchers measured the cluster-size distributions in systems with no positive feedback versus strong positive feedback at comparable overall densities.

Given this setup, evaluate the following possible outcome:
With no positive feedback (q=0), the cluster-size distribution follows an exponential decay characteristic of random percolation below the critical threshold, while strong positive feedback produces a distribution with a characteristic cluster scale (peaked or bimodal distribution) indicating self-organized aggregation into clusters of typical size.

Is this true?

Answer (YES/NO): NO